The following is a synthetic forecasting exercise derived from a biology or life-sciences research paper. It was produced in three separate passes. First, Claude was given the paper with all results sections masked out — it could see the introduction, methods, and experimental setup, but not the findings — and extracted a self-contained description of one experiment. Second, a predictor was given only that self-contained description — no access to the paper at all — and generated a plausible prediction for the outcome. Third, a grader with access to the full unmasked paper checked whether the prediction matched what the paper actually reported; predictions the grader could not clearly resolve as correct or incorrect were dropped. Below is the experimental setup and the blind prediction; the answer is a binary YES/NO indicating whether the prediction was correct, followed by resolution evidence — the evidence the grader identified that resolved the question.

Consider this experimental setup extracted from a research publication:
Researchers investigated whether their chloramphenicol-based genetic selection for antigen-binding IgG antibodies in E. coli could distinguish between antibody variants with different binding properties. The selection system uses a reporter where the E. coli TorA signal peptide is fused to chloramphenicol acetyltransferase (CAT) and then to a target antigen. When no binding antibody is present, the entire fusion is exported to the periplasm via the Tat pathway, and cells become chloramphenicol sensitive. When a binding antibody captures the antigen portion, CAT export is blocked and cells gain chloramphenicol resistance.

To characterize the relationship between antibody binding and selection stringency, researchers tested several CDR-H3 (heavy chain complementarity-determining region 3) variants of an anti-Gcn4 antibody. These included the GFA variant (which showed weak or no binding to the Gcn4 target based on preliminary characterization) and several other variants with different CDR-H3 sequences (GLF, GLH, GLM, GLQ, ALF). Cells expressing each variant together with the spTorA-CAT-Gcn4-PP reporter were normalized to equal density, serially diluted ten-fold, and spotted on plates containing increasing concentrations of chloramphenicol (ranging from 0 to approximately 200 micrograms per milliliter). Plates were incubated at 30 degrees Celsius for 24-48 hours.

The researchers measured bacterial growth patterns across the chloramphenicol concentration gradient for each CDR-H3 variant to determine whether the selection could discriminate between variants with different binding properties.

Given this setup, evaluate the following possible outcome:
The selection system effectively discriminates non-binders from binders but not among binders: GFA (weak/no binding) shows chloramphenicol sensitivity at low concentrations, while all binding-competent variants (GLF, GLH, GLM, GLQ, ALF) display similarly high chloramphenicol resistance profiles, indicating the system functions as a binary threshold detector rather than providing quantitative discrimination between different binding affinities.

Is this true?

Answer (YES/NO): NO